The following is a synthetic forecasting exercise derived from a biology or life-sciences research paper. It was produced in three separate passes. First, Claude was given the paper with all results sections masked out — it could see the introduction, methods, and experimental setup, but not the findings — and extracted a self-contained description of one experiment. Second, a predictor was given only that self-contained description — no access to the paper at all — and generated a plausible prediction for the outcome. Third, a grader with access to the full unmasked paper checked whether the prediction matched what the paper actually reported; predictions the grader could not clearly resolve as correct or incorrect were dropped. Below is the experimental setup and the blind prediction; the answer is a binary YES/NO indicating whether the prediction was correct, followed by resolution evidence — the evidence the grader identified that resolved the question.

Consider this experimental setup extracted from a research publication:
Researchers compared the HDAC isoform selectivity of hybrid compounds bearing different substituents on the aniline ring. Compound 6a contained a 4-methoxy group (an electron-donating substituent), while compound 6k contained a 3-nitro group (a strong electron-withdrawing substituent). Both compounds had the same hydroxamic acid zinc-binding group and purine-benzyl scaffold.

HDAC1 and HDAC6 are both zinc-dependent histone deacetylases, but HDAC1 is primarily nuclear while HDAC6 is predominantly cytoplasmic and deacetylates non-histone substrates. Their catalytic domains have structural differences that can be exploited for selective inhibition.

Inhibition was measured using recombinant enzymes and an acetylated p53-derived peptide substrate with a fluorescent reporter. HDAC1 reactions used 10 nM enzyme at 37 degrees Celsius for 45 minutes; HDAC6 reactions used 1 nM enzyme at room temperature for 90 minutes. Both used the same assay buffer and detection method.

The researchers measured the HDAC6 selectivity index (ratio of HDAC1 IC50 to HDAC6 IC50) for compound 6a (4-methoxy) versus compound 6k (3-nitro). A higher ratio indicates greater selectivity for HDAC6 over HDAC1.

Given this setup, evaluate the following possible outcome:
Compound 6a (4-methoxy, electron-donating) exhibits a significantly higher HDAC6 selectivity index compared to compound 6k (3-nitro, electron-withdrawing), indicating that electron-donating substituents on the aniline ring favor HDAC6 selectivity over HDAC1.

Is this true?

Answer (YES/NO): NO